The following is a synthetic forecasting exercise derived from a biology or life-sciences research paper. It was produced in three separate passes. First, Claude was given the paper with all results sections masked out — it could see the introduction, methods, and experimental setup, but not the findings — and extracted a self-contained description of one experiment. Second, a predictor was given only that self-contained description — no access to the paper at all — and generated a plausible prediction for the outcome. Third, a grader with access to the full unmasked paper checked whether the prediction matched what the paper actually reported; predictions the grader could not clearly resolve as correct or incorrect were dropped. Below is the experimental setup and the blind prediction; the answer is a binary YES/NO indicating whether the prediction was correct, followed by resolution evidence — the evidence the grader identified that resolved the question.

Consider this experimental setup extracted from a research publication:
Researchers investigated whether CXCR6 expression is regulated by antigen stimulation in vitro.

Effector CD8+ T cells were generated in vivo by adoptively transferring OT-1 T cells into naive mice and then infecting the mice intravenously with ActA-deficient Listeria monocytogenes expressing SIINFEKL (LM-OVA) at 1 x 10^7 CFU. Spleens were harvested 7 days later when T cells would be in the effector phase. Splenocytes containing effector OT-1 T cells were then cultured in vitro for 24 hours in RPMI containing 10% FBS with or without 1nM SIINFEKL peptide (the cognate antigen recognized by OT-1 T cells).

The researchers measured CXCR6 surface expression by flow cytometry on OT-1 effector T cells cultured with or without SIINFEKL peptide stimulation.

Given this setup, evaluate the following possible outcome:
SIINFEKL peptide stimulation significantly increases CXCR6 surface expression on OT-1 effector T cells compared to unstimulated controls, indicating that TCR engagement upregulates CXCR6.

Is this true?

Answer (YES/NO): YES